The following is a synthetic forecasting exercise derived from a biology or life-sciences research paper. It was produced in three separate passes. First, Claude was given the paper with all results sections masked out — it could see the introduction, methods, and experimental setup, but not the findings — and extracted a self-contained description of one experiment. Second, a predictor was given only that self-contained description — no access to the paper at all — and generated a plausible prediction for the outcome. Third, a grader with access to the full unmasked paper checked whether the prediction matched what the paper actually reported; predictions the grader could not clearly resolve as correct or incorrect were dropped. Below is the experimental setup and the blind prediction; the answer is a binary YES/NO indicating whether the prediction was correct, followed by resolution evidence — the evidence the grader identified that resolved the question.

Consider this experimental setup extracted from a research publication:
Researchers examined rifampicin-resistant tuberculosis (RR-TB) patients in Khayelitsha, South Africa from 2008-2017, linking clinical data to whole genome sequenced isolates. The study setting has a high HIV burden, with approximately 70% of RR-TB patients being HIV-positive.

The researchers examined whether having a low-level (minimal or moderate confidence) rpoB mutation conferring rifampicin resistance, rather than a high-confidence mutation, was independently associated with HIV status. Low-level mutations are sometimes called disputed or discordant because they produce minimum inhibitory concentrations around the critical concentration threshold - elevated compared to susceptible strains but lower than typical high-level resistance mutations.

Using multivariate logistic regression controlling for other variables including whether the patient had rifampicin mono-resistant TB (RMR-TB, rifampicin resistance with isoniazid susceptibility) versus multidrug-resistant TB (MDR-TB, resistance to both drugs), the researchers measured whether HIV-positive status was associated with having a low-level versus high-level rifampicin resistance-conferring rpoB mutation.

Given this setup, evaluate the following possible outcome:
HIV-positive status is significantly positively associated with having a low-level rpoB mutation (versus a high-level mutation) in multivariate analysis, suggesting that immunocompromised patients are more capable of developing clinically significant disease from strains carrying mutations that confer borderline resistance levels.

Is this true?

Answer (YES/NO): NO